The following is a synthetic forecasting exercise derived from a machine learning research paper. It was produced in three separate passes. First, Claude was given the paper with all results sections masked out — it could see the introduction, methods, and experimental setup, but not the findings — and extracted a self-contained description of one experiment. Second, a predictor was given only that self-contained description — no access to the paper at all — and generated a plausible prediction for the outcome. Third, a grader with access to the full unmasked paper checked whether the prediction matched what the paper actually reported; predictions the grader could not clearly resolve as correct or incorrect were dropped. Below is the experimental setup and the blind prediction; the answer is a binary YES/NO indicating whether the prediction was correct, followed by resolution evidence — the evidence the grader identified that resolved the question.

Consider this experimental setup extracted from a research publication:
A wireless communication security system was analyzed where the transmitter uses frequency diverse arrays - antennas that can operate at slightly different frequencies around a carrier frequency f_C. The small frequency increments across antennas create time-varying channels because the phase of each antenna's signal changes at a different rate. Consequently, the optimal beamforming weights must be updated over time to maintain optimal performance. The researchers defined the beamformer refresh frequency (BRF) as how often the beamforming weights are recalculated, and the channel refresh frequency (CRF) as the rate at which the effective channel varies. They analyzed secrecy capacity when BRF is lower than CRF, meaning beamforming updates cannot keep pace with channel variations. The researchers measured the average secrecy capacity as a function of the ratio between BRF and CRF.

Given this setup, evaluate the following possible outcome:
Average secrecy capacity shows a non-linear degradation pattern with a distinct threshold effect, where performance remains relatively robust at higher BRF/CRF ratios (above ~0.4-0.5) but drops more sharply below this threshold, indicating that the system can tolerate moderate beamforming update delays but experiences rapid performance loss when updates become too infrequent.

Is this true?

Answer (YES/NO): NO